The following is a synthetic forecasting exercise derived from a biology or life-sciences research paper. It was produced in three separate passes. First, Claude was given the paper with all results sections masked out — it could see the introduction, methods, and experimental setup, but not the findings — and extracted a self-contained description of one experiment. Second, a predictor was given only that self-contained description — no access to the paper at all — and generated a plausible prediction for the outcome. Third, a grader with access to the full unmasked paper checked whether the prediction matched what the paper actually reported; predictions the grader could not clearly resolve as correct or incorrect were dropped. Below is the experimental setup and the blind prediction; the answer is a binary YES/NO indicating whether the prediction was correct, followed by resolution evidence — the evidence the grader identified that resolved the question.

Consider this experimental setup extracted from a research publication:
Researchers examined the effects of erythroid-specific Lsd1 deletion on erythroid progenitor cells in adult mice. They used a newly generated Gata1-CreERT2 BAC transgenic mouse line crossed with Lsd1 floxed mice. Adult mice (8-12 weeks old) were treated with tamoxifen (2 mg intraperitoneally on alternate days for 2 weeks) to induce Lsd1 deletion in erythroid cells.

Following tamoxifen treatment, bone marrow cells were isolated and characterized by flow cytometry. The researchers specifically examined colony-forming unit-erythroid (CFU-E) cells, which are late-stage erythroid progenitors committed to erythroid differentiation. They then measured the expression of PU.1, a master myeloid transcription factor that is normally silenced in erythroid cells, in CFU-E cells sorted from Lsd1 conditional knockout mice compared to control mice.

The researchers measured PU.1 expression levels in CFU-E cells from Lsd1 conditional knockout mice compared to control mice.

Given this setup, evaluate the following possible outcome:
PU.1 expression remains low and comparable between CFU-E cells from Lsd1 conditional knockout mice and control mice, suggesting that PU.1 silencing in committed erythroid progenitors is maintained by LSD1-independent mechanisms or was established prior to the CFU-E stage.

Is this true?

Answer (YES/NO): NO